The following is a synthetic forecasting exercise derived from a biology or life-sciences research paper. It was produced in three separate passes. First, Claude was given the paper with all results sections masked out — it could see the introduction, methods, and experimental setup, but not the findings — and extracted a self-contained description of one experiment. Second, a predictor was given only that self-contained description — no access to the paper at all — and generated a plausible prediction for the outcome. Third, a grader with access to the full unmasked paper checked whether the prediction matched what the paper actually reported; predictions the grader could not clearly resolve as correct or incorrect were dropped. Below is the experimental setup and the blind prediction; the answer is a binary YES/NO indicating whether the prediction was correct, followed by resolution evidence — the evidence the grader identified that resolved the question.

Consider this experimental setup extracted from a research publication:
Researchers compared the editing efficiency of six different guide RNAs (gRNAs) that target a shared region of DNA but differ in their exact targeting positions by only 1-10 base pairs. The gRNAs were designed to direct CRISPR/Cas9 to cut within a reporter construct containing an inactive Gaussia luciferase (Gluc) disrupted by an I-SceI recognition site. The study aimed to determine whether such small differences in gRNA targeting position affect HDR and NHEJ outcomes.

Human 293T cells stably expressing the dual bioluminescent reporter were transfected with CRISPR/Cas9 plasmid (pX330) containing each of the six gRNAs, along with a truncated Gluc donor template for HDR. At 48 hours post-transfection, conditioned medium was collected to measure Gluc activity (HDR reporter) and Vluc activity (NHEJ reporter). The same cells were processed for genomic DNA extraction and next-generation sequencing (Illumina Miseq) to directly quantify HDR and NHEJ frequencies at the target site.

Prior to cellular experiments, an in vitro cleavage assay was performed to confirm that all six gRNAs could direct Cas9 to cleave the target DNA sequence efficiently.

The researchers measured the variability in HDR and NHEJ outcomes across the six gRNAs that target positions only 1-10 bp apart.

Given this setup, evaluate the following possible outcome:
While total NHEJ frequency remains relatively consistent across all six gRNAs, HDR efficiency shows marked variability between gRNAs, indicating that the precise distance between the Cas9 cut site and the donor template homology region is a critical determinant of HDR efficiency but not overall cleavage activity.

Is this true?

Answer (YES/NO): NO